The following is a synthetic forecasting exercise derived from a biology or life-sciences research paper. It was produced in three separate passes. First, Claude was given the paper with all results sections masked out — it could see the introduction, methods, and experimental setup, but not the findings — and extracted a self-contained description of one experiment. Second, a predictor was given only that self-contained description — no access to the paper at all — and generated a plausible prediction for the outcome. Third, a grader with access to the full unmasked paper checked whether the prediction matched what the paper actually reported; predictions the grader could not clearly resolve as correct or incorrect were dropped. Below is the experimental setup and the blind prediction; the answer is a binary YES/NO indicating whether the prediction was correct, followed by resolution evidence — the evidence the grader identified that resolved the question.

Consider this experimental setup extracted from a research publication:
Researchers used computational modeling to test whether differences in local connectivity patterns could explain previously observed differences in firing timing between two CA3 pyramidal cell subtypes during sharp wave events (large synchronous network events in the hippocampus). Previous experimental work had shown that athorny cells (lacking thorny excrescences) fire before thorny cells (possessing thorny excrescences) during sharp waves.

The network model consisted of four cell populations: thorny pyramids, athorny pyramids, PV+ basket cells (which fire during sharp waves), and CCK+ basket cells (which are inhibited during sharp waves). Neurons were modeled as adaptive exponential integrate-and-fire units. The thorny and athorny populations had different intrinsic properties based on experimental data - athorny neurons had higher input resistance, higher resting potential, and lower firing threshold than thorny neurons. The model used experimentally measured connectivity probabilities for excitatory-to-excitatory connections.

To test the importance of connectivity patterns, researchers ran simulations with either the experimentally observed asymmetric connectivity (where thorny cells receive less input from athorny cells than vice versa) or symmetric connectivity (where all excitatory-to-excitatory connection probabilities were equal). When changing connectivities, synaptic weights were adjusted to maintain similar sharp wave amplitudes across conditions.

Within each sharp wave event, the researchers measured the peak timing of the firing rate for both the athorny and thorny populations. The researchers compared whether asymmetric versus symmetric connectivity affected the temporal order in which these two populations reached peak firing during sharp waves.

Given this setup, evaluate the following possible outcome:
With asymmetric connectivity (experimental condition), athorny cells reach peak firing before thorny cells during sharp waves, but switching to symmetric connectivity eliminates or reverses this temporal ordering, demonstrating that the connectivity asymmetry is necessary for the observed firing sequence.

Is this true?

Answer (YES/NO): YES